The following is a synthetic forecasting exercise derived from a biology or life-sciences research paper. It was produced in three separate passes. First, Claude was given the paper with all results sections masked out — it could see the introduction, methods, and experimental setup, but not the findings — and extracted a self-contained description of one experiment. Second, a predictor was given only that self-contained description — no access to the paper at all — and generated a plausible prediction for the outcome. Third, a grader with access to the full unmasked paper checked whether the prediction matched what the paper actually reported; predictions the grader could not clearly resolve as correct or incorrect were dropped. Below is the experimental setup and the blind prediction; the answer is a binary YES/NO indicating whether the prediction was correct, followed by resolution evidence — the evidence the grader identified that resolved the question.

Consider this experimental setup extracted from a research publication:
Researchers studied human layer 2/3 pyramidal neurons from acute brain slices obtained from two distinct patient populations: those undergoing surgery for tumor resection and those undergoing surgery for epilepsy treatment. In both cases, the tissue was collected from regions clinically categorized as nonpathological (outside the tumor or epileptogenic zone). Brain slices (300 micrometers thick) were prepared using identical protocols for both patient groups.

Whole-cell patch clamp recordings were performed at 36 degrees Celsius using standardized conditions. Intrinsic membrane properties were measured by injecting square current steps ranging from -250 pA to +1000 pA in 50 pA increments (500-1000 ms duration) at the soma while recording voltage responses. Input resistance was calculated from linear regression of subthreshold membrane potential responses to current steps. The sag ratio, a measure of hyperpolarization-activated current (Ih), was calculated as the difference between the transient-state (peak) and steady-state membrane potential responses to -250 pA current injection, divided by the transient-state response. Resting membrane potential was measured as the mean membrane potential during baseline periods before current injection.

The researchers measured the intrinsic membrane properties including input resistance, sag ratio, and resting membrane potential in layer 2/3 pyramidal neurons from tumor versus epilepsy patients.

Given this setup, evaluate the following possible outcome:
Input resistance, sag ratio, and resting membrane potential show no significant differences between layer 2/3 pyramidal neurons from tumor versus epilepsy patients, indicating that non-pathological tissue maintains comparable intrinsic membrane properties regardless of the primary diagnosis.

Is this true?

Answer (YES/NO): NO